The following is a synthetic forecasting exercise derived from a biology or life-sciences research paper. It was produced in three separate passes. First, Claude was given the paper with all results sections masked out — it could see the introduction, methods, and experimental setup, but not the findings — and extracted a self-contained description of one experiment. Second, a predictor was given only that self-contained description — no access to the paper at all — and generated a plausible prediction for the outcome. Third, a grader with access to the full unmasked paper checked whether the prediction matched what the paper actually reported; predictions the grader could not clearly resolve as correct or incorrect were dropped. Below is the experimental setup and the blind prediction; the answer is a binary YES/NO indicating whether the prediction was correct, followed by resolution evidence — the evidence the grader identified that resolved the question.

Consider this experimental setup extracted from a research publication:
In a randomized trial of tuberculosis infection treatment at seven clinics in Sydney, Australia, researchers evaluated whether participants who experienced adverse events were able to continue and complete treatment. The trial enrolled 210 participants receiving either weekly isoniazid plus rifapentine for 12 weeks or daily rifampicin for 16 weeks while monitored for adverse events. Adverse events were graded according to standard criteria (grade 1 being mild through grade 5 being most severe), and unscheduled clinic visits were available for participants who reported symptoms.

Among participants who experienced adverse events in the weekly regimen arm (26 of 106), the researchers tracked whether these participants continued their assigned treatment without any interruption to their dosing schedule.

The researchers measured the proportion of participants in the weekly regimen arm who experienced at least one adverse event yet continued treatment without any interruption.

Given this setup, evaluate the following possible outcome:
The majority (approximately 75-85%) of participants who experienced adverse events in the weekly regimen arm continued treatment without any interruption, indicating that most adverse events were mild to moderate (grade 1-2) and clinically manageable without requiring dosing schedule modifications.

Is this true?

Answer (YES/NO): YES